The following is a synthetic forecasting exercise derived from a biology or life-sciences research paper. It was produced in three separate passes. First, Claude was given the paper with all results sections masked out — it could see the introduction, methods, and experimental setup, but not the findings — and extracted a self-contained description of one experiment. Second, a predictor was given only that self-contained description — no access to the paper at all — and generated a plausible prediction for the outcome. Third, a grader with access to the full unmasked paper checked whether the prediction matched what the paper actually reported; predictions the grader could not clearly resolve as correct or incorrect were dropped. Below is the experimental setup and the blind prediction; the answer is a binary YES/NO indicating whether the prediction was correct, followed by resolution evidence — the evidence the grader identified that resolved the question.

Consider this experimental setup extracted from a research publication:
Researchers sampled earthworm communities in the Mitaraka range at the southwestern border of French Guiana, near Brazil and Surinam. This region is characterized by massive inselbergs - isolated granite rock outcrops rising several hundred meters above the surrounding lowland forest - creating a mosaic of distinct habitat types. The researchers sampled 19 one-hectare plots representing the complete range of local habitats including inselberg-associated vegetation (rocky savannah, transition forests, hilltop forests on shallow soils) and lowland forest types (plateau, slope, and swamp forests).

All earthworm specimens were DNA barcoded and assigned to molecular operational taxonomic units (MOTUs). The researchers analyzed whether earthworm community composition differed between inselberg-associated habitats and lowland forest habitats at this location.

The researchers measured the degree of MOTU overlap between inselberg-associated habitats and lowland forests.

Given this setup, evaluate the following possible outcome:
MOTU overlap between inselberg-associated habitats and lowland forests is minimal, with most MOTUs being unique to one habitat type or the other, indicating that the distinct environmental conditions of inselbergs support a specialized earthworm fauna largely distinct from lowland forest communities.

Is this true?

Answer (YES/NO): YES